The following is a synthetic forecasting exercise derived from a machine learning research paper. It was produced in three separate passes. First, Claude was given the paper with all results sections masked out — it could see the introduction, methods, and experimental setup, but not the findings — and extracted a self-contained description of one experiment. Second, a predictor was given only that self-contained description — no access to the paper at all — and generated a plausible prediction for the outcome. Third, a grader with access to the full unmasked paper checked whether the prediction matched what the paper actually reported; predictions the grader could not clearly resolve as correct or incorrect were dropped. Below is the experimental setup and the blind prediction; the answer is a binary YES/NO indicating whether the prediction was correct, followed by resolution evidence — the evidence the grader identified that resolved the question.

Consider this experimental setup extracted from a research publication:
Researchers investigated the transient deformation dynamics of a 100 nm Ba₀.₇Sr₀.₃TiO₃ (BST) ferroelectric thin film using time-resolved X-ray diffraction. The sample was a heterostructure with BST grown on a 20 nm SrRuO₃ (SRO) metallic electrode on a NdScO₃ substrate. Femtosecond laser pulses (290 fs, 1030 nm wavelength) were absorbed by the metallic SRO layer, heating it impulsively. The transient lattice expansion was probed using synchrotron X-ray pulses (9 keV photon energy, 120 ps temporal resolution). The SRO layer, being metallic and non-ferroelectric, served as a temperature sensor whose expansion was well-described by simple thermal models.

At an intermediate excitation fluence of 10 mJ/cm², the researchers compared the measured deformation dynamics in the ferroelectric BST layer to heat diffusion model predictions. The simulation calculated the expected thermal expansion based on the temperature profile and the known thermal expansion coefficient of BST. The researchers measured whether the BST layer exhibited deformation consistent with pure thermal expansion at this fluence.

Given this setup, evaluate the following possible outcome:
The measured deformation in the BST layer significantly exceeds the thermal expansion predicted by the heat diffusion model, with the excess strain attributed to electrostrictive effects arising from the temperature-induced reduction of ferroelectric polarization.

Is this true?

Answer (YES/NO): NO